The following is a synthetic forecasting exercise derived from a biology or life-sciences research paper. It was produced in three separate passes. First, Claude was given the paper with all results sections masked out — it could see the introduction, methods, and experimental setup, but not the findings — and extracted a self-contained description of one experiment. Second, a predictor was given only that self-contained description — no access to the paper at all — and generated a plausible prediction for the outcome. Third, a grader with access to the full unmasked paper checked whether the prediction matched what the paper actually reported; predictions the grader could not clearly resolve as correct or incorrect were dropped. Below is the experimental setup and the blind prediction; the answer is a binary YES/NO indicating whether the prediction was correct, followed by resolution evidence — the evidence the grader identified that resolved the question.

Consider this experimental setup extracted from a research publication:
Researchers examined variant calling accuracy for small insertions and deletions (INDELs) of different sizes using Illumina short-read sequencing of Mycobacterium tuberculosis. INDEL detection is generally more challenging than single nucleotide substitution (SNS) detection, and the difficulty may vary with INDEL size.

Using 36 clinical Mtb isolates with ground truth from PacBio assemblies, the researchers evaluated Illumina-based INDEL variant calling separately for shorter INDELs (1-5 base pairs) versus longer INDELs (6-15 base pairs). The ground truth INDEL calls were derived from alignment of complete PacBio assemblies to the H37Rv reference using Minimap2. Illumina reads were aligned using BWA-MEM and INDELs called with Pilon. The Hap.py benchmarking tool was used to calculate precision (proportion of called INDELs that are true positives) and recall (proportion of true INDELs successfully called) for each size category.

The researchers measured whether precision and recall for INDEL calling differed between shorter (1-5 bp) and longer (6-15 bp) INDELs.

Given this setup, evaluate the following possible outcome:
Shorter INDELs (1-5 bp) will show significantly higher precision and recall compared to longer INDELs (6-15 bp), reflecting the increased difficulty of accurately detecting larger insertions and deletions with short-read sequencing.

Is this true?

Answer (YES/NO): NO